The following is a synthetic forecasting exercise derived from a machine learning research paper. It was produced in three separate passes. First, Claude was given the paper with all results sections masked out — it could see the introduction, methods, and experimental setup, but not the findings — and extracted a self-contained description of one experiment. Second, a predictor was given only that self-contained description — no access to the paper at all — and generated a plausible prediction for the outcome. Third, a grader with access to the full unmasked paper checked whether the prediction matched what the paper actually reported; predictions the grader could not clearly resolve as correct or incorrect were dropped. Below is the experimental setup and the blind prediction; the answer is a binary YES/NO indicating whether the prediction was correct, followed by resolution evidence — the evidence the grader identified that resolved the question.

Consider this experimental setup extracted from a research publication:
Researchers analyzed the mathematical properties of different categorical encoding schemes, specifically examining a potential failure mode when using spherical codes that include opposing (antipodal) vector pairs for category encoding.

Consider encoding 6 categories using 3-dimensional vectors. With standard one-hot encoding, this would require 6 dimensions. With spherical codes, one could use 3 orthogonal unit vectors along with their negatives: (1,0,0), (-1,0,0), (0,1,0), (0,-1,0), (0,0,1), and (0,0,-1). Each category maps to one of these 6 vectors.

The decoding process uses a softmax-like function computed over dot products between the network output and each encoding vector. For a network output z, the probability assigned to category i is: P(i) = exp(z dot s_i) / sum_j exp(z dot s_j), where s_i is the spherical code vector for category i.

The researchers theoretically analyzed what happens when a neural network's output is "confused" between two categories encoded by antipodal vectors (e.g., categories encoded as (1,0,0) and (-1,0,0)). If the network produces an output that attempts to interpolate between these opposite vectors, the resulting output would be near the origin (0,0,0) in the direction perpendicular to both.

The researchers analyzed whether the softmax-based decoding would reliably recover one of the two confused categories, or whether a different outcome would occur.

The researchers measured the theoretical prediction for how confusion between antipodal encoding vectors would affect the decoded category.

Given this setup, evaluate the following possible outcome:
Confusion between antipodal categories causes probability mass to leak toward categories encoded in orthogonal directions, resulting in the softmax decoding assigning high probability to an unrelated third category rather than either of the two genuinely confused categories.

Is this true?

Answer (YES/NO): NO